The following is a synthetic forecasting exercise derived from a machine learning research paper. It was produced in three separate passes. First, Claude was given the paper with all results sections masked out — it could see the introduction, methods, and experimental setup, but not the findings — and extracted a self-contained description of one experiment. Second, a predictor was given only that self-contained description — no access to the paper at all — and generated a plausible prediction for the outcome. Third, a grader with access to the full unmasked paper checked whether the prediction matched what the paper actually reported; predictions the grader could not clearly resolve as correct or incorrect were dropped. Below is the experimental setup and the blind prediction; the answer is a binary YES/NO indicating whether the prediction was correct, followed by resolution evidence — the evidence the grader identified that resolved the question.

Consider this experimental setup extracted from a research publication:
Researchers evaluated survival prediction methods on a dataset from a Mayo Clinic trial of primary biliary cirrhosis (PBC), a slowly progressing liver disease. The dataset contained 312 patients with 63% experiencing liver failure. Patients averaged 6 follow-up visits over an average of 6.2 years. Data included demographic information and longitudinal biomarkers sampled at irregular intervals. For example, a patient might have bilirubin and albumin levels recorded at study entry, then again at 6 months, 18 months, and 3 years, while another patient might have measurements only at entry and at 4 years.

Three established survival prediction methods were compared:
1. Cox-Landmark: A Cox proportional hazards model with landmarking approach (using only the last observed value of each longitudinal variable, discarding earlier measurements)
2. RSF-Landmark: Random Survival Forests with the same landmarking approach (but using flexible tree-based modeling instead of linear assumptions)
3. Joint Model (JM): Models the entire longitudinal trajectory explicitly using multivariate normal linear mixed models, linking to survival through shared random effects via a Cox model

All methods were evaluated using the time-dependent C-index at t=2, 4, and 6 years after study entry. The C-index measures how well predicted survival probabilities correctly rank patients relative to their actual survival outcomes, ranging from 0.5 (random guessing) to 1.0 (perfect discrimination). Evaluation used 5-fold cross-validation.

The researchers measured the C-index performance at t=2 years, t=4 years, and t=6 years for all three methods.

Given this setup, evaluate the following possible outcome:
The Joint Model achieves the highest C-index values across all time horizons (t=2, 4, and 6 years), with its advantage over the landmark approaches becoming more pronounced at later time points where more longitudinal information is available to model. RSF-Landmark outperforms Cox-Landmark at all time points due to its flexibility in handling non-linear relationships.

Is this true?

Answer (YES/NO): YES